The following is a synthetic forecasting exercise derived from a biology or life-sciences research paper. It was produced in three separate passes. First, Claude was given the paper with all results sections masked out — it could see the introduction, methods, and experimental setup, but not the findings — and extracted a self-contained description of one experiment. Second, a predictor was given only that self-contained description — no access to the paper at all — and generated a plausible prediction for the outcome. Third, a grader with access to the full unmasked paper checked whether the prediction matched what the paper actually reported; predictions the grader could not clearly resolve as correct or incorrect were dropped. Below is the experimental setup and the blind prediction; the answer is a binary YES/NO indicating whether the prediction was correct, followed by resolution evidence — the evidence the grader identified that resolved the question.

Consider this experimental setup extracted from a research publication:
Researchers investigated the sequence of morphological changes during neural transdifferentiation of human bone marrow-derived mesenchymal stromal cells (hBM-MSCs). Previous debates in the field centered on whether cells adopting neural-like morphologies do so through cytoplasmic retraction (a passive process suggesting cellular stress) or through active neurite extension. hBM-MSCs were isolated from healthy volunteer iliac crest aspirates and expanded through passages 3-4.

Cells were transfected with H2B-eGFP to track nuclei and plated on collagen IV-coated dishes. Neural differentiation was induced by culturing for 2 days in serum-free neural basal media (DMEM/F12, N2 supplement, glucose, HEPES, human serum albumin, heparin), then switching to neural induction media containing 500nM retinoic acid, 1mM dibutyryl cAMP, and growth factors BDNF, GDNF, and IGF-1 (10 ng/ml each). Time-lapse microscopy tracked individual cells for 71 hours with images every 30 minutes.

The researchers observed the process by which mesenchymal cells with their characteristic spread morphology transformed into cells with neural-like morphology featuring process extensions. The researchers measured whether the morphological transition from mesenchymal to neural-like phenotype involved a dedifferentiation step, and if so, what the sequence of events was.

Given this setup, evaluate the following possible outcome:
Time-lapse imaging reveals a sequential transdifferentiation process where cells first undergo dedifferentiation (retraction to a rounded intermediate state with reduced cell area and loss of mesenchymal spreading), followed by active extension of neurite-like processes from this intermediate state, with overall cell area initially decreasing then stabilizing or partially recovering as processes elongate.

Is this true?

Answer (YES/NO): YES